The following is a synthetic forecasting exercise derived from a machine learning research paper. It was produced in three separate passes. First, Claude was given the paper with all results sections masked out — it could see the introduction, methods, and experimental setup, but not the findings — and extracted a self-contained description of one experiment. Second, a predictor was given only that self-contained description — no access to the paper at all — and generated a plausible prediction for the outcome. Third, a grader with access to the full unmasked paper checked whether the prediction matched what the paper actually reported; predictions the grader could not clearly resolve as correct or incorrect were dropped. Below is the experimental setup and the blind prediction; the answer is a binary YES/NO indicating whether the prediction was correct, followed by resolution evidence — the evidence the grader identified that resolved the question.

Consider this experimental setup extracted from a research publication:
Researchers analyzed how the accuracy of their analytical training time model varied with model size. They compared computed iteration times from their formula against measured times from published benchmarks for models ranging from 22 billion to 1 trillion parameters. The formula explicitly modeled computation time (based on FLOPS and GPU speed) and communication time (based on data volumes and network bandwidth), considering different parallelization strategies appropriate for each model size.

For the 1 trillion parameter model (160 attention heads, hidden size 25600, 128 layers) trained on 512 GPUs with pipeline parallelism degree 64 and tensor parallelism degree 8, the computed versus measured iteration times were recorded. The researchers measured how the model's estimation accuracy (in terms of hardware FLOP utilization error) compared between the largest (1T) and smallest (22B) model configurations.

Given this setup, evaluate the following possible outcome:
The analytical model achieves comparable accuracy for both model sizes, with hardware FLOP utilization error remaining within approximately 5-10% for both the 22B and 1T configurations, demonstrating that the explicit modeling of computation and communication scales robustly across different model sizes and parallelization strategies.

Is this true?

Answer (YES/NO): NO